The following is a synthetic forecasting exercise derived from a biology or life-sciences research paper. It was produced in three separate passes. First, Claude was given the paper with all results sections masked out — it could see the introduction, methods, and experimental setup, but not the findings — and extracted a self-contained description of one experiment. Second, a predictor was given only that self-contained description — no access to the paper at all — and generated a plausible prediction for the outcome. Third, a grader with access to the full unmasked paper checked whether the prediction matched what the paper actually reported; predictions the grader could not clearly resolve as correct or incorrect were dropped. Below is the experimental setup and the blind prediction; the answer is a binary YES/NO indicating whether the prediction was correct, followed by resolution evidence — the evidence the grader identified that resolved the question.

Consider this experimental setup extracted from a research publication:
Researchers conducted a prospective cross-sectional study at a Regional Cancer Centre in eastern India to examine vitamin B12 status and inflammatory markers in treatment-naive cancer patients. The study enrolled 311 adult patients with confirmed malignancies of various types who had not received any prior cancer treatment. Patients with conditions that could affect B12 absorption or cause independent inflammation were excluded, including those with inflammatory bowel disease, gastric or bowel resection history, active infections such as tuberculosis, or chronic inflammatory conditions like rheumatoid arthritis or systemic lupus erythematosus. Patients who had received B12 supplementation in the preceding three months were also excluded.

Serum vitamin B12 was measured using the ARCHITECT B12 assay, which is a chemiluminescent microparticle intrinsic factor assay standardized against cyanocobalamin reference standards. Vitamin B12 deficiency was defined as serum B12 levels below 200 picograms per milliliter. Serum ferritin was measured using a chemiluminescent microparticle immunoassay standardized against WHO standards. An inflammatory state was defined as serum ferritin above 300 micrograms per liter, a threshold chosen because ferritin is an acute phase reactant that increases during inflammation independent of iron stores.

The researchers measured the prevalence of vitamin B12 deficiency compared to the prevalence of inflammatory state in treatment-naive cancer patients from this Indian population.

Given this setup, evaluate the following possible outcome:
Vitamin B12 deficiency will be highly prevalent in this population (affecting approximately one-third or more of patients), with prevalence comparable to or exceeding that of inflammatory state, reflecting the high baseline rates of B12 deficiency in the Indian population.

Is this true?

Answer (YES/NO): YES